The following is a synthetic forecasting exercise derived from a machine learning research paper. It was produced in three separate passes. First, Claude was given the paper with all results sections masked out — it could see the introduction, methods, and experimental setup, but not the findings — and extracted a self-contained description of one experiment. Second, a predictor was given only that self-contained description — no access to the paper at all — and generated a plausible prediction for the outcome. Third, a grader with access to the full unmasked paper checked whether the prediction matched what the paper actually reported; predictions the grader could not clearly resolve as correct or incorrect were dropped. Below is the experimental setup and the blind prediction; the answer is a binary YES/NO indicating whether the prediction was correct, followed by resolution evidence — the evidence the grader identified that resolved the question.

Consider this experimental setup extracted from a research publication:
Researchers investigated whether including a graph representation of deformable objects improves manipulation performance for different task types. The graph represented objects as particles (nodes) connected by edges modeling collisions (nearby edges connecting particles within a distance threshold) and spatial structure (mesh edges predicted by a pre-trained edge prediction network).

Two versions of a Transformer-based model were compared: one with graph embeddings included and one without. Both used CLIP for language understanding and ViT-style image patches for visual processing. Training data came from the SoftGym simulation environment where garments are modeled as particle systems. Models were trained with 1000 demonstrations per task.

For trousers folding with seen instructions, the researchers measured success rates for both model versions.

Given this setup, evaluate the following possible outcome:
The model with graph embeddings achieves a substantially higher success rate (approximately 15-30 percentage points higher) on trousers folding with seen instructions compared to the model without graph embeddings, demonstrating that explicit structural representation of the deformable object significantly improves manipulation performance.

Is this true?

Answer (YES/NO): NO